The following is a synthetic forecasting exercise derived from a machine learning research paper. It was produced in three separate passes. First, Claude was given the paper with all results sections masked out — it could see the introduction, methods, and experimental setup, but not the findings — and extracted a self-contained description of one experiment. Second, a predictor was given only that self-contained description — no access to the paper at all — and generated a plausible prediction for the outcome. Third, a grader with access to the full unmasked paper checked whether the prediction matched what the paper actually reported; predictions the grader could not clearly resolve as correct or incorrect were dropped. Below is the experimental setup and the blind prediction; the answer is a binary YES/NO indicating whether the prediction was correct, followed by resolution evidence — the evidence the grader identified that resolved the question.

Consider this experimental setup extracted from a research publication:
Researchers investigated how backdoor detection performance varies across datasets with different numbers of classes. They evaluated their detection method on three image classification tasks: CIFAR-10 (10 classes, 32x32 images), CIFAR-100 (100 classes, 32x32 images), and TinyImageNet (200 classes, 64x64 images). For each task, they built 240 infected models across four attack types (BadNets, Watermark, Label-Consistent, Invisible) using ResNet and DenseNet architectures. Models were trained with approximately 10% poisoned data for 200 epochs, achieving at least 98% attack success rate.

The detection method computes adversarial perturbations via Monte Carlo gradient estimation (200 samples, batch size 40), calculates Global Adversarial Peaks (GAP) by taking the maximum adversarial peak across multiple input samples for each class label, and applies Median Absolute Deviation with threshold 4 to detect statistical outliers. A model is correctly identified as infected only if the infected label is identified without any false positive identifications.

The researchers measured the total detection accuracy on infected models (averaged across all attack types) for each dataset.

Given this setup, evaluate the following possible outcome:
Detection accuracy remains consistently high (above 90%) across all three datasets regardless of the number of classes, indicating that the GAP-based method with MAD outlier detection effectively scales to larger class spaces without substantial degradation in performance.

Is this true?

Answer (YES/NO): YES